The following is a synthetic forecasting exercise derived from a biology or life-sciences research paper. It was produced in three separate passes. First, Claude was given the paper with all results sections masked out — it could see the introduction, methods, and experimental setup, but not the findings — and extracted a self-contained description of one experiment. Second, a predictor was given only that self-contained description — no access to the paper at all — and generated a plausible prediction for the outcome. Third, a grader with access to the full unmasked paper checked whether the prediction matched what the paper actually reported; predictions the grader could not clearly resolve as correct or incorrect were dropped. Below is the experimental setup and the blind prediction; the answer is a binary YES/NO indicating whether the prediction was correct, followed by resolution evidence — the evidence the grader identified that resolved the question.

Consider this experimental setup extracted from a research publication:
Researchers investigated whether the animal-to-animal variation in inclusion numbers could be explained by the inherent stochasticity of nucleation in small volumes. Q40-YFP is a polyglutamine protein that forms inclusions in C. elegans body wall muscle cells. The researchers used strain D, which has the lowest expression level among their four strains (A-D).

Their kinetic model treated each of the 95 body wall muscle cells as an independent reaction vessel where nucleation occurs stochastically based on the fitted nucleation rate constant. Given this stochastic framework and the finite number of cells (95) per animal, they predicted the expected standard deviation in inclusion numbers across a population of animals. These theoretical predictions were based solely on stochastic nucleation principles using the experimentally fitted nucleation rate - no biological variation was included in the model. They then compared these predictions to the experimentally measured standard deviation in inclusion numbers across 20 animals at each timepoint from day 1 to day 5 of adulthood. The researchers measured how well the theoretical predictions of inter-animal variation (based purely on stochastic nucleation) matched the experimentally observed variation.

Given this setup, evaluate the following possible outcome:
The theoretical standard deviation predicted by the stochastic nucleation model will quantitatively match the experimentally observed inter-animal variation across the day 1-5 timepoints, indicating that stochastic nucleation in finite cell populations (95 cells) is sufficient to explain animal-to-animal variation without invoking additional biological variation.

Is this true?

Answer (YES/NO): NO